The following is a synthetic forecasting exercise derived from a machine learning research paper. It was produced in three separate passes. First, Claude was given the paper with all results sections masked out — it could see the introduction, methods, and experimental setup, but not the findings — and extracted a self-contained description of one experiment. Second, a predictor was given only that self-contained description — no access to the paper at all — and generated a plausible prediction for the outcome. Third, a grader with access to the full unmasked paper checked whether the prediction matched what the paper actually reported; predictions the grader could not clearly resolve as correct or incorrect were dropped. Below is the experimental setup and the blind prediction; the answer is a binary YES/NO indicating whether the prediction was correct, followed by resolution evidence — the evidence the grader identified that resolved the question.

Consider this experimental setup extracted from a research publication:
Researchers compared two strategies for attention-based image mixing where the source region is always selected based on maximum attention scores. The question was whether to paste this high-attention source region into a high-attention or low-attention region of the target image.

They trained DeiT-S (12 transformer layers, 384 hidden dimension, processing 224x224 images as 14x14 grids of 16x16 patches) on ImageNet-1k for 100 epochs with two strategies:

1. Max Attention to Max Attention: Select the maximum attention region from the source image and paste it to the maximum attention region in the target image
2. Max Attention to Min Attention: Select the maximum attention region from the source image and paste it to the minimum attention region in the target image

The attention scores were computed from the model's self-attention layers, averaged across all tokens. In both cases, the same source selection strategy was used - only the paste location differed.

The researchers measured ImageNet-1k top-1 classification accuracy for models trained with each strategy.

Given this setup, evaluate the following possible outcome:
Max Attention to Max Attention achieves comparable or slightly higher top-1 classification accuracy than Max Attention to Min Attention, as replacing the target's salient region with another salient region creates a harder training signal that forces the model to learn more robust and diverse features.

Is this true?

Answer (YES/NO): NO